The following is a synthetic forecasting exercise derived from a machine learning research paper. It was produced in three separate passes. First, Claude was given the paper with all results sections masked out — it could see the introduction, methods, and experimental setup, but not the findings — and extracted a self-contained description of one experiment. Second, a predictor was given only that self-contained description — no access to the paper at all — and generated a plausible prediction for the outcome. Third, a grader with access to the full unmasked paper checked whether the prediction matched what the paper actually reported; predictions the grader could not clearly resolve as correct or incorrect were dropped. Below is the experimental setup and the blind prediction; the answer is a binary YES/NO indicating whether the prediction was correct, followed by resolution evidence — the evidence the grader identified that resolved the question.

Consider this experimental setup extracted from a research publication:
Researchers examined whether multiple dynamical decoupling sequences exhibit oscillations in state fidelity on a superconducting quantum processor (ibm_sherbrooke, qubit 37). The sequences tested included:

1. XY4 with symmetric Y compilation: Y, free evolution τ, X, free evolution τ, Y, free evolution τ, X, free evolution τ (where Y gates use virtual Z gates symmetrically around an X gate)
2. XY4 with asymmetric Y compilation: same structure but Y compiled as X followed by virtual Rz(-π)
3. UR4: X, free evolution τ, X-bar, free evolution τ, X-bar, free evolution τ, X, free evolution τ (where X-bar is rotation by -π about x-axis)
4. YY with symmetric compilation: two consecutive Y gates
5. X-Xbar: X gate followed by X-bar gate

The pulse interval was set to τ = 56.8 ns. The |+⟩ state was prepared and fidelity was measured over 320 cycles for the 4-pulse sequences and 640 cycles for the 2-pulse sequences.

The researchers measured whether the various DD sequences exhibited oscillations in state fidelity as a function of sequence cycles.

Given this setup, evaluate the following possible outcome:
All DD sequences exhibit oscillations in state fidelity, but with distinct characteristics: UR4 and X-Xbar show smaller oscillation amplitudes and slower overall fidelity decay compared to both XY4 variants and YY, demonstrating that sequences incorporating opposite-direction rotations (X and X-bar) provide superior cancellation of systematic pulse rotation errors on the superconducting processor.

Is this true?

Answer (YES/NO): NO